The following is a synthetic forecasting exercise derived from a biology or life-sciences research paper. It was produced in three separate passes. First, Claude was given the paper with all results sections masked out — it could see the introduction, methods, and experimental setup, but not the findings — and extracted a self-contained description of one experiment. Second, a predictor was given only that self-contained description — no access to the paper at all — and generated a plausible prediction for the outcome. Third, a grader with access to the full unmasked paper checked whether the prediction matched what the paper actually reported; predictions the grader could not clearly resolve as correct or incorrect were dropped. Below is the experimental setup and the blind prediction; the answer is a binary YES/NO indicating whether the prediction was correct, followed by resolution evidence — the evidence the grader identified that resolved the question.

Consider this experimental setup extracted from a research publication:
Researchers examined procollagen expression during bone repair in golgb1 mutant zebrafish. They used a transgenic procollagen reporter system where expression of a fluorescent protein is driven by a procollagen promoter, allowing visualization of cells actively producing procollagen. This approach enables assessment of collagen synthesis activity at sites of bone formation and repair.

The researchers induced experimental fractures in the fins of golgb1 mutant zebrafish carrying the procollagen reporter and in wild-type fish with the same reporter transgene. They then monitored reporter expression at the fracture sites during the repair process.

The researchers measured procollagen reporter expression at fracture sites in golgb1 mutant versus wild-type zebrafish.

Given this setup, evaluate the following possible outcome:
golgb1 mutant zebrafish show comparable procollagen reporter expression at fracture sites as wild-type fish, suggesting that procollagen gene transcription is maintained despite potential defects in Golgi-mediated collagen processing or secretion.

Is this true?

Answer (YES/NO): NO